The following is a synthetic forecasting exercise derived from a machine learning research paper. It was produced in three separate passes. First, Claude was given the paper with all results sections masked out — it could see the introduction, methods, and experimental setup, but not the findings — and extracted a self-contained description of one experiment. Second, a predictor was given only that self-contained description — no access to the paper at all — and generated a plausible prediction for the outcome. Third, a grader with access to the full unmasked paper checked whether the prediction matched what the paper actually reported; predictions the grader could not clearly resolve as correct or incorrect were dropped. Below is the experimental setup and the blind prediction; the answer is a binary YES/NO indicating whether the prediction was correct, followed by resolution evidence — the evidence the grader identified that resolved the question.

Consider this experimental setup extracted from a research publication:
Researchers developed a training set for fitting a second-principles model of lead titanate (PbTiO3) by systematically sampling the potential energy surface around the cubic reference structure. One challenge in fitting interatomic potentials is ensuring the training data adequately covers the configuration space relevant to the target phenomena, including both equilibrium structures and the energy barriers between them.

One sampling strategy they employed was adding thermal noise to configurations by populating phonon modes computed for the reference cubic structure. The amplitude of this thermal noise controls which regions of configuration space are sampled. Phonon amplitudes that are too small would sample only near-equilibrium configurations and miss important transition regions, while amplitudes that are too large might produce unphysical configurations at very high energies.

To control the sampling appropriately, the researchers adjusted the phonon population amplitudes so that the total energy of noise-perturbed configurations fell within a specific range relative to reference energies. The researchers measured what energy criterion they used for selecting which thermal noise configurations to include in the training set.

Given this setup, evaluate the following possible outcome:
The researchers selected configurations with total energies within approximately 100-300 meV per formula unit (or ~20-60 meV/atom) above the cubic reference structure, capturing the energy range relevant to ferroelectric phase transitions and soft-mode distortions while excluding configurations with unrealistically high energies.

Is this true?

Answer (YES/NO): NO